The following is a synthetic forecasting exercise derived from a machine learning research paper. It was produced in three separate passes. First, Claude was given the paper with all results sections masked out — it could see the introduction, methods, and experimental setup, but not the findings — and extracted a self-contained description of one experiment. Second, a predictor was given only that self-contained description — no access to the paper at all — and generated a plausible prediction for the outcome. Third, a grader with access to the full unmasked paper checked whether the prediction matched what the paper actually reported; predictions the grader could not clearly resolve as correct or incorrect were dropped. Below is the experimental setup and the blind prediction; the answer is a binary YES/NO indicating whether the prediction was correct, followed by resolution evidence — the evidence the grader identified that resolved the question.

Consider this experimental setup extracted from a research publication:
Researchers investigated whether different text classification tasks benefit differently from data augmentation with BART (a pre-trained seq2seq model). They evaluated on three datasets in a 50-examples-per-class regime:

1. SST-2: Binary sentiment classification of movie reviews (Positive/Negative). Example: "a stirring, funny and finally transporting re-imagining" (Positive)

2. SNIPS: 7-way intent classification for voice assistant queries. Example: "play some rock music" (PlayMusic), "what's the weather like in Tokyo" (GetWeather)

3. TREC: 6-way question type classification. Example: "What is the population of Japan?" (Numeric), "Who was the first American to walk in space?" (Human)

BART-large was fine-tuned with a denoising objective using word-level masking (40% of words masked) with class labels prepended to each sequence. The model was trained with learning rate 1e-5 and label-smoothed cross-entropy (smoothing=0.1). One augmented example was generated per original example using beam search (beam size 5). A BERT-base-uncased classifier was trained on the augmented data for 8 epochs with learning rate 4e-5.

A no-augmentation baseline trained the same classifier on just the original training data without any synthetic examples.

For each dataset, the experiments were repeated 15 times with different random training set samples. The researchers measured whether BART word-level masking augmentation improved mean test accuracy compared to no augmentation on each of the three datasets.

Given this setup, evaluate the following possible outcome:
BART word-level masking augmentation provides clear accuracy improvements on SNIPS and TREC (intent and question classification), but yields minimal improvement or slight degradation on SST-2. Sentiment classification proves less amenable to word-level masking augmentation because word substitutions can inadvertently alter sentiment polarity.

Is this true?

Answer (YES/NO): NO